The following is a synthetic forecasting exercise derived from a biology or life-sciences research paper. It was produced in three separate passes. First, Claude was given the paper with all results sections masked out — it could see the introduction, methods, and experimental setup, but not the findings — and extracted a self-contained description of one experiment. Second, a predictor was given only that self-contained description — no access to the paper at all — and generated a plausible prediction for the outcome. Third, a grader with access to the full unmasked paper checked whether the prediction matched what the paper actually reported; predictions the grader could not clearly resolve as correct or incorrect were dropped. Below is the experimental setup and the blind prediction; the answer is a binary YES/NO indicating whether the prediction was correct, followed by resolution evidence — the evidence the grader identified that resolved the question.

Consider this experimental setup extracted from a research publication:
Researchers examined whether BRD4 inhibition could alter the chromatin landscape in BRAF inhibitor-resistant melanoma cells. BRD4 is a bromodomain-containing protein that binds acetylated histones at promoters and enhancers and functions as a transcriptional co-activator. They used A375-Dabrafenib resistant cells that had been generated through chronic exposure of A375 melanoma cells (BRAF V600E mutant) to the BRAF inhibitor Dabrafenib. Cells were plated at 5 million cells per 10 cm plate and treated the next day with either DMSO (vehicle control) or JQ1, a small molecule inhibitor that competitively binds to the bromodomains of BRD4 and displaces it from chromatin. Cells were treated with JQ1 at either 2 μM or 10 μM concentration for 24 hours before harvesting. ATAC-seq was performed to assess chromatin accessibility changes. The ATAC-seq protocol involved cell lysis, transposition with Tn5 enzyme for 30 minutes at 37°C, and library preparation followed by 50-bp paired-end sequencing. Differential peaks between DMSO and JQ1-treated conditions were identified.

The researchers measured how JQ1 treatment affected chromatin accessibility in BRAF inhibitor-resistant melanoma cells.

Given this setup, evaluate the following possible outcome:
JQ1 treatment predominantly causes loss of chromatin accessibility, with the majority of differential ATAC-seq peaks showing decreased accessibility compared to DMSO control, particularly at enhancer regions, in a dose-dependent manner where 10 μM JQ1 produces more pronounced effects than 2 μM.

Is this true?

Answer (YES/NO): NO